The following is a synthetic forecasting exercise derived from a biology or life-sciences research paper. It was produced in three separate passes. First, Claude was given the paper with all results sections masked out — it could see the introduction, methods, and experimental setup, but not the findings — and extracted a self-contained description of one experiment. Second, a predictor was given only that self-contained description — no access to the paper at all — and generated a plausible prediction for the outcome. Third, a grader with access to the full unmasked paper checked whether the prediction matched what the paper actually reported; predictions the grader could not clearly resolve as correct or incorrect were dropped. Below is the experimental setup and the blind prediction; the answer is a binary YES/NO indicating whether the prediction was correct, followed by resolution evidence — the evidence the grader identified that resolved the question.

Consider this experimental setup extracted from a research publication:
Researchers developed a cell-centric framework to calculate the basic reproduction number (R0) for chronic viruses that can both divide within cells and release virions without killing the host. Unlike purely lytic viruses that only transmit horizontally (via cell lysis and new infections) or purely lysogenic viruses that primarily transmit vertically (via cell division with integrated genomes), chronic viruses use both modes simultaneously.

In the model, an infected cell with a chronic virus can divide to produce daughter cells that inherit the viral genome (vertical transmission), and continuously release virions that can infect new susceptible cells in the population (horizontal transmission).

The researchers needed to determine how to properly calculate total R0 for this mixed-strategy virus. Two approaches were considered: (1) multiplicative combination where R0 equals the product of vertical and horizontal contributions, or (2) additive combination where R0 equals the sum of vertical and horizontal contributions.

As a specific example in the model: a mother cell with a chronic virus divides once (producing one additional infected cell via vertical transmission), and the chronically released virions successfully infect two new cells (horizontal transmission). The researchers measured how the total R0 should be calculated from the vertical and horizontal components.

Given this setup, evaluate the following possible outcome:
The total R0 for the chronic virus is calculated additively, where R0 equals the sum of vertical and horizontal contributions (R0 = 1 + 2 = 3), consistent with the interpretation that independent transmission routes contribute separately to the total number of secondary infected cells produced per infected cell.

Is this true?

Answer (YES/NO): YES